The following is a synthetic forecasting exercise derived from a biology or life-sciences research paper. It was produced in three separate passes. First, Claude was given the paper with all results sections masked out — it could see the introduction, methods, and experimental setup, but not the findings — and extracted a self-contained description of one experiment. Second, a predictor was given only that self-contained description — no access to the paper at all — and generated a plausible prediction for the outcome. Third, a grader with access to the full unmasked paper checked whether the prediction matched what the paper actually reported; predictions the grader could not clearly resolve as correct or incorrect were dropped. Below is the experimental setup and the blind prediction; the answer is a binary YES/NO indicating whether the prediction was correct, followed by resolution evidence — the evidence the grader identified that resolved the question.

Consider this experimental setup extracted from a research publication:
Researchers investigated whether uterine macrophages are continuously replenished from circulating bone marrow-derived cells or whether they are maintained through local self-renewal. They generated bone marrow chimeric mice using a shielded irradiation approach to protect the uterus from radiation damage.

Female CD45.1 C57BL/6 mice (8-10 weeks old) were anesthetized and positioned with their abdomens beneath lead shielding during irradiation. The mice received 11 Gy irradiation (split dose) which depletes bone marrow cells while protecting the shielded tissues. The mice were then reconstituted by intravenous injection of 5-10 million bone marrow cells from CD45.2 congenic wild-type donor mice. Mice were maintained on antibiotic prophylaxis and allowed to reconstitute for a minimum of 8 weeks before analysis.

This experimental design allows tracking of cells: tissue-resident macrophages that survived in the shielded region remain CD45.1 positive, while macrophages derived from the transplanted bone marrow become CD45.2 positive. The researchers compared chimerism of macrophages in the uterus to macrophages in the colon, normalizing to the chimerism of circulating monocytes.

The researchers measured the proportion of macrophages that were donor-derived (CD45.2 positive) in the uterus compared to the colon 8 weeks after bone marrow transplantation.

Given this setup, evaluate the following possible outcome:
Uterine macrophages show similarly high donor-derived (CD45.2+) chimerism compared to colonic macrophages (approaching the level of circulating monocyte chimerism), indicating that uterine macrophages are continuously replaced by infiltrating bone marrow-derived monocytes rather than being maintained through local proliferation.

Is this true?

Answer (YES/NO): NO